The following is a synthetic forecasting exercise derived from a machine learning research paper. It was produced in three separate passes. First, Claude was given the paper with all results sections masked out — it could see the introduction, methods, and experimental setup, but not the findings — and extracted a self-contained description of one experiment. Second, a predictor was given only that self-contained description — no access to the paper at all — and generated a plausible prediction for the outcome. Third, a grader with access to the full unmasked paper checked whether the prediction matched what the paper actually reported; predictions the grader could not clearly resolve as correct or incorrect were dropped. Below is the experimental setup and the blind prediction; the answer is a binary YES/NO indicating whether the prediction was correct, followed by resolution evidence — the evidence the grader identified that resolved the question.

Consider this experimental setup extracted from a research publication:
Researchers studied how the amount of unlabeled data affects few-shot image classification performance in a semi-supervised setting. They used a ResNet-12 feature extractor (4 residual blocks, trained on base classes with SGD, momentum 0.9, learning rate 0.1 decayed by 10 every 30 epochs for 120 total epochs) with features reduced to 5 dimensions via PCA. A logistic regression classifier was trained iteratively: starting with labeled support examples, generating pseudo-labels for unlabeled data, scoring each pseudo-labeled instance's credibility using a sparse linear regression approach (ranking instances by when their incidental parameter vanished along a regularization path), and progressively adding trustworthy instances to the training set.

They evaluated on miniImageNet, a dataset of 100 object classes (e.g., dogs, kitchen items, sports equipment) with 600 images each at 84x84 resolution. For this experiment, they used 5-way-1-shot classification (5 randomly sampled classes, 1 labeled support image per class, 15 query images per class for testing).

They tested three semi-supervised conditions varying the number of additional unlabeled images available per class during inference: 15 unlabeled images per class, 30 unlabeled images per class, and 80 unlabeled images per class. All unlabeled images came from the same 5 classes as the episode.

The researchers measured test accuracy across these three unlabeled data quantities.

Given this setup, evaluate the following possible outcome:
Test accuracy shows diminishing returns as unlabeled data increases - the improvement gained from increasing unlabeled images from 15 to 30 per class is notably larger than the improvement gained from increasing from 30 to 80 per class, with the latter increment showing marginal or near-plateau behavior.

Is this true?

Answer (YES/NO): NO